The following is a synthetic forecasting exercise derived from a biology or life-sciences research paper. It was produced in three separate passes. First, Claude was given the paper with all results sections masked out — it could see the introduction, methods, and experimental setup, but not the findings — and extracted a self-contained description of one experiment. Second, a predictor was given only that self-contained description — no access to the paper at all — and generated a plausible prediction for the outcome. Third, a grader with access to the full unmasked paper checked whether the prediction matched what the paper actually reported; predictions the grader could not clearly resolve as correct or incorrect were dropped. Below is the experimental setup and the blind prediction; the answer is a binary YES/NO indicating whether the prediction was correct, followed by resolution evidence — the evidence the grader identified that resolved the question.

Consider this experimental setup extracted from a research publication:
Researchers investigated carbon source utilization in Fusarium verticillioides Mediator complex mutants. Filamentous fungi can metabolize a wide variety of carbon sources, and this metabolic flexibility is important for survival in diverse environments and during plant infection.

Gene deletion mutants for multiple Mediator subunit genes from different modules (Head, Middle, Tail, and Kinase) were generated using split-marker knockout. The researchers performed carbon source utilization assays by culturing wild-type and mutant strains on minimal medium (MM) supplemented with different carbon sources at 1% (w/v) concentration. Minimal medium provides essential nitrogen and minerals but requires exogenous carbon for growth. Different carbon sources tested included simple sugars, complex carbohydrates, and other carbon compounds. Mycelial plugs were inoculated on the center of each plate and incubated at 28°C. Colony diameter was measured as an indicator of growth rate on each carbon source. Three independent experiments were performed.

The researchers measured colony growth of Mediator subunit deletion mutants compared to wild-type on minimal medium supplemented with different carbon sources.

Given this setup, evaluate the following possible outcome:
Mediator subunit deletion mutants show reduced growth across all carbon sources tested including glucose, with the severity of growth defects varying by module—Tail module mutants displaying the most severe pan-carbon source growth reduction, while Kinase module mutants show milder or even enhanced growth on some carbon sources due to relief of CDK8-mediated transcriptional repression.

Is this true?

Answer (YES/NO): NO